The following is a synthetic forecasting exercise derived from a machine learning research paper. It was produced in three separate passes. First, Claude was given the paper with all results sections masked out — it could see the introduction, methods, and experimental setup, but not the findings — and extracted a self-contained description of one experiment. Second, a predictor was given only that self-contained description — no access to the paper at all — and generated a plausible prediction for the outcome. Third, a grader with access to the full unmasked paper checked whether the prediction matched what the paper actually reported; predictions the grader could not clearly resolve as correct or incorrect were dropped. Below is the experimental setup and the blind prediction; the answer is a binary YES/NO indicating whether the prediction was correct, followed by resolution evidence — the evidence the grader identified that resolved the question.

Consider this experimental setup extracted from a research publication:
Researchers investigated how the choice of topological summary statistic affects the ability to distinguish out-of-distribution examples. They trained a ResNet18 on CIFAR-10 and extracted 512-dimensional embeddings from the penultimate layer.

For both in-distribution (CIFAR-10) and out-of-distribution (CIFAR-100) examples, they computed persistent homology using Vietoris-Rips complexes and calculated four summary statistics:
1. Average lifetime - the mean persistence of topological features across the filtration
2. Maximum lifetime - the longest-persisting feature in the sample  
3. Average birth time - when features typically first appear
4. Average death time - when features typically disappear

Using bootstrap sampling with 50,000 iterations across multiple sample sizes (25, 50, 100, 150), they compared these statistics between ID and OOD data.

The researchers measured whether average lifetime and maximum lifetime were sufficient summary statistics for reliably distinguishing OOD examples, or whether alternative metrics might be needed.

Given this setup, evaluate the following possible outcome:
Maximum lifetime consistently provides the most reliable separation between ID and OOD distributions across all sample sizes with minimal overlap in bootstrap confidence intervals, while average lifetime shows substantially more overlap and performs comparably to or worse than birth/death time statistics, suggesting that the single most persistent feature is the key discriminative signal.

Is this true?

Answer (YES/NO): NO